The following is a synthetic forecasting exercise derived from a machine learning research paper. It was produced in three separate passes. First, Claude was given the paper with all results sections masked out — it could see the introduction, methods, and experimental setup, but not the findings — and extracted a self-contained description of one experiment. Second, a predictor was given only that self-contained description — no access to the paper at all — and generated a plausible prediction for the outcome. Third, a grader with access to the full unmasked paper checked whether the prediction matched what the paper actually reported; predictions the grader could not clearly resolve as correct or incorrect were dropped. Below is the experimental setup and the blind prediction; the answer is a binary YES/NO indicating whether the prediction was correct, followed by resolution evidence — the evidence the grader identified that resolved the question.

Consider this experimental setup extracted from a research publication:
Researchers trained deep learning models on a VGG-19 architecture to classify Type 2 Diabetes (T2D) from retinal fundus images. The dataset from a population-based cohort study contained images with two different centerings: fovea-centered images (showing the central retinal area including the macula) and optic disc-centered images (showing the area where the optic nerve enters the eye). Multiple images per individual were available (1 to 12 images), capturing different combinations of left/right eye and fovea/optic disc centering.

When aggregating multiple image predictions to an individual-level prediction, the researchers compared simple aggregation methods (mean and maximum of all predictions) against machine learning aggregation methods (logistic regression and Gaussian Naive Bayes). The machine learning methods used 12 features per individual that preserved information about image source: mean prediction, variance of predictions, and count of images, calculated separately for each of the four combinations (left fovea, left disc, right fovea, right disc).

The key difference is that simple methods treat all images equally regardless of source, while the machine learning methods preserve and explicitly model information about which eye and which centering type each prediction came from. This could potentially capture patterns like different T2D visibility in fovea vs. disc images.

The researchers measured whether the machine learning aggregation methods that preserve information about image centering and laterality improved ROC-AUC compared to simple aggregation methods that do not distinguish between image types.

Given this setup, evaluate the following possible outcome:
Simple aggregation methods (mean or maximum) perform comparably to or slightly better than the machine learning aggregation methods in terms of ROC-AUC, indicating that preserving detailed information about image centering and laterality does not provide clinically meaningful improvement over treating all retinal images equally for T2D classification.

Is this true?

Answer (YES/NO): YES